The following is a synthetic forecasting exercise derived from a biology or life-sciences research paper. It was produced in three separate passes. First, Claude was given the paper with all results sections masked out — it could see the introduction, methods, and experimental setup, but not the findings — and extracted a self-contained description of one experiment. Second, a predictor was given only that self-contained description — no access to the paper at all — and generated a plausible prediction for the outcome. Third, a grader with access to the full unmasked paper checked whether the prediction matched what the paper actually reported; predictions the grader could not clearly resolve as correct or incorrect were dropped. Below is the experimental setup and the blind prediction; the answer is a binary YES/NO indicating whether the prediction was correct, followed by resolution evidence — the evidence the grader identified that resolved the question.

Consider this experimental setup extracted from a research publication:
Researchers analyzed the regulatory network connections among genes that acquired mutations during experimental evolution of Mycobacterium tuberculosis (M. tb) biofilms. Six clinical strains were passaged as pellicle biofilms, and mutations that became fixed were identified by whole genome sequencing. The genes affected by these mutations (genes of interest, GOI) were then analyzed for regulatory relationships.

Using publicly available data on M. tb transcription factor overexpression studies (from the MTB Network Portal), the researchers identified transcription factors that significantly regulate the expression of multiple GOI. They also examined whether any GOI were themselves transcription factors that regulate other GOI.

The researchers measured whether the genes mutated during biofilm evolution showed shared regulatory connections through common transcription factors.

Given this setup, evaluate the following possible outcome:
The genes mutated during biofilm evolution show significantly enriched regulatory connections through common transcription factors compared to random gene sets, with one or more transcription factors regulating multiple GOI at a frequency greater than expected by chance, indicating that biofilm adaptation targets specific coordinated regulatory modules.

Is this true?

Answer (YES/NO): YES